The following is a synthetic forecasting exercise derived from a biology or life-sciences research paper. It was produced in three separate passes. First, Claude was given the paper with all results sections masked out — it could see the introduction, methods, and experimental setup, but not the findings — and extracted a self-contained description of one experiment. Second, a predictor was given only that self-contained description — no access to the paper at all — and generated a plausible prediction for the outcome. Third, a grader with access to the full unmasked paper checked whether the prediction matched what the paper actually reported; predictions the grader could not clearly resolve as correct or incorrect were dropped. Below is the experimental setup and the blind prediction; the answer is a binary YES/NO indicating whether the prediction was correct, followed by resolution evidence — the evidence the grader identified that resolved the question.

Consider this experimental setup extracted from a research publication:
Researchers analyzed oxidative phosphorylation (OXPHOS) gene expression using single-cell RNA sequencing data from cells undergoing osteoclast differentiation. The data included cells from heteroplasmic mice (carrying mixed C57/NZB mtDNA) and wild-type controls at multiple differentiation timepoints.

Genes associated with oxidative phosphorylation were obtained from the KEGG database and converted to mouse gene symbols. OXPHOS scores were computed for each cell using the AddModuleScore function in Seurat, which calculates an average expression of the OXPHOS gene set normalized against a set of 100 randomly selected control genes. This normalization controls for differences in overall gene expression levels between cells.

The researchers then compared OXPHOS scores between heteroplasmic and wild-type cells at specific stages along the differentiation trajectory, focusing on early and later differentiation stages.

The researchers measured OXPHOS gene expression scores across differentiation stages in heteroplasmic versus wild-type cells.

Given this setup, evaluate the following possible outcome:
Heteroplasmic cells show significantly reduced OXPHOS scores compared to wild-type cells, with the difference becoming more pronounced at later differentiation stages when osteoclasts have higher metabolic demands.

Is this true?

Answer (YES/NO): YES